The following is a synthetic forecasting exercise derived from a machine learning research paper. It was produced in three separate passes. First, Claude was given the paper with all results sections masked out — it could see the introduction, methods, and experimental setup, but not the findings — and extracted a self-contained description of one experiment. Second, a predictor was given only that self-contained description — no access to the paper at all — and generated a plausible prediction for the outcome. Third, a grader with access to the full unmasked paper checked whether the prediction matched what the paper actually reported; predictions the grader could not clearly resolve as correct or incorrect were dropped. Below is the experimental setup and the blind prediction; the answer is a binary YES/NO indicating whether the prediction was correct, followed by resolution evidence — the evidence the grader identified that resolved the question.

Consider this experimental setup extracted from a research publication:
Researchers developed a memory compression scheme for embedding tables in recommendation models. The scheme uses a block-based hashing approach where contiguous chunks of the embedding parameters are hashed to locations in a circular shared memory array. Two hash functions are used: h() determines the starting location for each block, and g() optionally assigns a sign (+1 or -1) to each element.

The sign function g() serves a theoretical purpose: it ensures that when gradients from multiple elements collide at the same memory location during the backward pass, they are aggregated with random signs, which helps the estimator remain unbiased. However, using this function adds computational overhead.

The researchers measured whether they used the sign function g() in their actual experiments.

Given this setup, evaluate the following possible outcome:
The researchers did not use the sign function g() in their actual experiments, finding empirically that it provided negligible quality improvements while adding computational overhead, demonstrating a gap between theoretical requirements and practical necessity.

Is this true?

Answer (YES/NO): NO